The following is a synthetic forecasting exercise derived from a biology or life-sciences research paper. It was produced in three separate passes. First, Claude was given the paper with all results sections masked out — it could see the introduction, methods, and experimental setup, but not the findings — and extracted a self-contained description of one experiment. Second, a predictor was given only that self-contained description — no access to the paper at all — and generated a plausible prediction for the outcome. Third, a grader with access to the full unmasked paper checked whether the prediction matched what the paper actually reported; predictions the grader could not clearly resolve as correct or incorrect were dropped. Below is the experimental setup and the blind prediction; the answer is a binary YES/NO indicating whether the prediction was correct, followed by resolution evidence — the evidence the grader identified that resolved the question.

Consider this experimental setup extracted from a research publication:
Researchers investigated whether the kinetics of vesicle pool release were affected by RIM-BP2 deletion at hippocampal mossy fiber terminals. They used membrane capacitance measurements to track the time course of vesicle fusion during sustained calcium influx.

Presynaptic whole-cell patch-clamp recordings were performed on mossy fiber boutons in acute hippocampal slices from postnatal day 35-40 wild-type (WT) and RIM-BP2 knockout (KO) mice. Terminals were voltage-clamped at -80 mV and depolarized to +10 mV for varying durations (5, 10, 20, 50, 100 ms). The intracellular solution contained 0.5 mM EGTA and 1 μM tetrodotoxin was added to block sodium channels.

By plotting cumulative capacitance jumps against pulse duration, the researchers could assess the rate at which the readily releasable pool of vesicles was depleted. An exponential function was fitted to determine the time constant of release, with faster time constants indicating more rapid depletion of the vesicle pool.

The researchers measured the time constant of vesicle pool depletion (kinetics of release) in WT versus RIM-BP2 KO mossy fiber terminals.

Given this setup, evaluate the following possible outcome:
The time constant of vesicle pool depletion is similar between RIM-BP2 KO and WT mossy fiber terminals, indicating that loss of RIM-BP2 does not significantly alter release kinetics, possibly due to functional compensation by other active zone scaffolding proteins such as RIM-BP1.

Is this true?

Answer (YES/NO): YES